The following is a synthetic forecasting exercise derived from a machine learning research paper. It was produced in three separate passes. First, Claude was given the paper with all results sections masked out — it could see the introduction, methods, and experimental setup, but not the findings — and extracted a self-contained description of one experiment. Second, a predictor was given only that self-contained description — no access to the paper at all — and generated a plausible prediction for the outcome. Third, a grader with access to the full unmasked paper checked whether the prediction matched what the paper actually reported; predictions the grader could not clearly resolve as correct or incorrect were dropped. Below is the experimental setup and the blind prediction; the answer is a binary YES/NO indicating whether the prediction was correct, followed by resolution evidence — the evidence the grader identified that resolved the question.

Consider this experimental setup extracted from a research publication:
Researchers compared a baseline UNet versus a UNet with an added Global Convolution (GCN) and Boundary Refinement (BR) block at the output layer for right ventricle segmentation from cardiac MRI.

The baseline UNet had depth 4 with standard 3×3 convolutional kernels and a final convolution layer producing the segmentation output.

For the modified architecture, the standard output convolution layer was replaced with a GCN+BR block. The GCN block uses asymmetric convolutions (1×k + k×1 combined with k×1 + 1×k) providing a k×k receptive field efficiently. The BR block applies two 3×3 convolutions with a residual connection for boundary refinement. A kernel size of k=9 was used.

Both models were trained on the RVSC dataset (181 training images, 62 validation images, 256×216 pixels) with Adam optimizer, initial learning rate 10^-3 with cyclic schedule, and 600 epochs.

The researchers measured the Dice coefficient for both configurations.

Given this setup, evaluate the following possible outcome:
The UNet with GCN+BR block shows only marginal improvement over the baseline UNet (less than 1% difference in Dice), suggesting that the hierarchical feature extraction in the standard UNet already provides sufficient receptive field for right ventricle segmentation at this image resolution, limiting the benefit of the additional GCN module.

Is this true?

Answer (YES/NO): NO